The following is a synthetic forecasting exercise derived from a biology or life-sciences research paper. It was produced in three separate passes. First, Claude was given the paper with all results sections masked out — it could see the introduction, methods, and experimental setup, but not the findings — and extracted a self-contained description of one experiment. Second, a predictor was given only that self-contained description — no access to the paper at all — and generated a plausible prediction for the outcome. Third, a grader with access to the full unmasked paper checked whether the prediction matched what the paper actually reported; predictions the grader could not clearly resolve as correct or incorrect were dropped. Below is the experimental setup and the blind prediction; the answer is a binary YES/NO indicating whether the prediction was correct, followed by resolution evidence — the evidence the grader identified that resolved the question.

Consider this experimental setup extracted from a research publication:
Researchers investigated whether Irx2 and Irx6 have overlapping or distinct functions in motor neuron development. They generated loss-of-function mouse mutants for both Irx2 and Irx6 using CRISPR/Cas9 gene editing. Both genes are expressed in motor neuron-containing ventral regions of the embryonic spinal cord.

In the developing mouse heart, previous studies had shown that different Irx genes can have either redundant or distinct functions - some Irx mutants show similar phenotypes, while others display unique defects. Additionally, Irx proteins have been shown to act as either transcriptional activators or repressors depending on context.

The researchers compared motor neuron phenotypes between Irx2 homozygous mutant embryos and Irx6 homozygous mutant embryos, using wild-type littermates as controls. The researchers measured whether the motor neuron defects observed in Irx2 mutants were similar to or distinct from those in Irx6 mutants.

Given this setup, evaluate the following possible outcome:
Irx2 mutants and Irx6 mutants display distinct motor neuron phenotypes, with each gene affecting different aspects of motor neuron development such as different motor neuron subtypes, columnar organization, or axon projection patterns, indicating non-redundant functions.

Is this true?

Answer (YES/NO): YES